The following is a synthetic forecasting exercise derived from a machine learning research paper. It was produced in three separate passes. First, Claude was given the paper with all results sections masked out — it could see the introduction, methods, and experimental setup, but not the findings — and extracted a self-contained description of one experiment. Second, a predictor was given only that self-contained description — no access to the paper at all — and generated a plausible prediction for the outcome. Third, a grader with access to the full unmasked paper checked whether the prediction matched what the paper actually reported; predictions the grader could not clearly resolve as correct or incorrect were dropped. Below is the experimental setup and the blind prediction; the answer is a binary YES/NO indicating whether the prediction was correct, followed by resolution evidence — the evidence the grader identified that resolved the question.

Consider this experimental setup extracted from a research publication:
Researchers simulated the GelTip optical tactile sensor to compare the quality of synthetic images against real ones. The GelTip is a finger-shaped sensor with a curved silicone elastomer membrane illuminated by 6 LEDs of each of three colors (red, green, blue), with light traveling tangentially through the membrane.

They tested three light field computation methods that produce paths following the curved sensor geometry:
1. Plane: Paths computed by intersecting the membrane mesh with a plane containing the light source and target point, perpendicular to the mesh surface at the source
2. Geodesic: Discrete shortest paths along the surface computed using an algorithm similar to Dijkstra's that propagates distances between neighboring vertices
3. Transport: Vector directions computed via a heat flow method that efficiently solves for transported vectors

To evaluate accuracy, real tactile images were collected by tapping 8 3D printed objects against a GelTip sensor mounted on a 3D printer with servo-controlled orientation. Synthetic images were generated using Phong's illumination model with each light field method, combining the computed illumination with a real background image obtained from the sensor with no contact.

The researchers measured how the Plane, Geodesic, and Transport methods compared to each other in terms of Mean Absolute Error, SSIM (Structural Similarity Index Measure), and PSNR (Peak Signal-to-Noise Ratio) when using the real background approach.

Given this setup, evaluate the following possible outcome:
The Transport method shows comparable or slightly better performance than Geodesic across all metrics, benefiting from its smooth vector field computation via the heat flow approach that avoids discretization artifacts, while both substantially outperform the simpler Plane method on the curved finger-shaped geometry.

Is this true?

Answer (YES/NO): NO